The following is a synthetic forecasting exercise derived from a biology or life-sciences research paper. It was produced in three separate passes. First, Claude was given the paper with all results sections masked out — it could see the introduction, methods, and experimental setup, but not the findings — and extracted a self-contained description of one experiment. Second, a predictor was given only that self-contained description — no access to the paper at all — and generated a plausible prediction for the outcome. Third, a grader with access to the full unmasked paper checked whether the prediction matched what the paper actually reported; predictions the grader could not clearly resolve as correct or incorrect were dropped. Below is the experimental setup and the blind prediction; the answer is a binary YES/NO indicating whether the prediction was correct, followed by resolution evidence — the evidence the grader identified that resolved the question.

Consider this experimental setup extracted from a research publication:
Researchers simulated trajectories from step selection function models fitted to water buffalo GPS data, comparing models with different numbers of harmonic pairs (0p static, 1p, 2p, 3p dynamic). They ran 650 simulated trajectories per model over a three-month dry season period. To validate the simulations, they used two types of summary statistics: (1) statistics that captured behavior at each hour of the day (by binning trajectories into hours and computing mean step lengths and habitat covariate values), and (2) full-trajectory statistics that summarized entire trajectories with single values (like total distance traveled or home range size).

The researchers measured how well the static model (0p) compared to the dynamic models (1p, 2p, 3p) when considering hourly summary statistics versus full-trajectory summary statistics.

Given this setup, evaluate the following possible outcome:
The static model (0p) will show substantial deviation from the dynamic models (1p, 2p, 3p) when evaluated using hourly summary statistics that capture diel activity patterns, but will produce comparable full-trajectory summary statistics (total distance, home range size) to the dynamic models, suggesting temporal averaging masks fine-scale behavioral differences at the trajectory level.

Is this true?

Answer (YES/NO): YES